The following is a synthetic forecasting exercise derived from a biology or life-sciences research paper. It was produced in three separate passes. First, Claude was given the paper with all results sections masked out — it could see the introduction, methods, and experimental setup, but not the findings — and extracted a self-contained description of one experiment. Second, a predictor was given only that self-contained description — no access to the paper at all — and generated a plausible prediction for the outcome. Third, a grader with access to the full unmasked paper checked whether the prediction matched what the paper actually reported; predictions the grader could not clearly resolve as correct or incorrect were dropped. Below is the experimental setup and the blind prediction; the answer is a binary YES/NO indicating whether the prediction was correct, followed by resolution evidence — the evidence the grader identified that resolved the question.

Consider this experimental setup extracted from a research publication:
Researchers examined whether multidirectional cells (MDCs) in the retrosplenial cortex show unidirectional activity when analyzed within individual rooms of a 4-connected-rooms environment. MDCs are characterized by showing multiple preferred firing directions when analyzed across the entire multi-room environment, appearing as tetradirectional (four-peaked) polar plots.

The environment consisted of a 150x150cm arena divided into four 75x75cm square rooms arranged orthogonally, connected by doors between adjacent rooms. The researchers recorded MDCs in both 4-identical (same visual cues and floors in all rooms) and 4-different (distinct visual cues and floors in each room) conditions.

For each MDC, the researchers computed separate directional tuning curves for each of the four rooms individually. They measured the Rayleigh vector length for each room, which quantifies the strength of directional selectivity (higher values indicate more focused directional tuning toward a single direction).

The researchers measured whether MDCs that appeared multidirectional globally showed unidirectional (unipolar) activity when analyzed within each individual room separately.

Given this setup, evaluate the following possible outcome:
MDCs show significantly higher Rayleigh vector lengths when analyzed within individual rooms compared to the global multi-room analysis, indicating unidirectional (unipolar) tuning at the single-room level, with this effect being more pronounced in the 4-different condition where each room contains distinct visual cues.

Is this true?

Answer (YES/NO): NO